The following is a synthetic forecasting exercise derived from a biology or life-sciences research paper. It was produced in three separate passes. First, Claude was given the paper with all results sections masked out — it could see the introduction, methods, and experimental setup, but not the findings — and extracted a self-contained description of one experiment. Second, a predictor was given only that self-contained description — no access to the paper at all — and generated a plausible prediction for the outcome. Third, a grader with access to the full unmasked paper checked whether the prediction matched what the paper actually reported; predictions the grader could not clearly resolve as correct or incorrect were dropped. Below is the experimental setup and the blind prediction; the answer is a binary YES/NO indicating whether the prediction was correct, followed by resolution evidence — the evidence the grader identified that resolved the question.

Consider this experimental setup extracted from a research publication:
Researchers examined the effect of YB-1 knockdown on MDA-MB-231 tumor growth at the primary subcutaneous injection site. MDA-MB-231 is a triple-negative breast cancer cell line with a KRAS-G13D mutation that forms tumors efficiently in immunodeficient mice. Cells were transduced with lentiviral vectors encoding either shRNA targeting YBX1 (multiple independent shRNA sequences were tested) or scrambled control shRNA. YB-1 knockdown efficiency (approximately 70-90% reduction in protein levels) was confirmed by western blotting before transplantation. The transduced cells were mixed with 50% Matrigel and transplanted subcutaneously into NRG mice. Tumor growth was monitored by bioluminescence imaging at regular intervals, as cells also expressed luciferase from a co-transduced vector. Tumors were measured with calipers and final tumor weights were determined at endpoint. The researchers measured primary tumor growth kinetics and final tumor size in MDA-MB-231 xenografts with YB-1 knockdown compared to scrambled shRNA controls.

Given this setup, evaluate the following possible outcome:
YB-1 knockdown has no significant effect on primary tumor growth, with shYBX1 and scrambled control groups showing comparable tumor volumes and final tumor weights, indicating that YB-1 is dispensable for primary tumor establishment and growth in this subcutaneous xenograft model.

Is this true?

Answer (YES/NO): NO